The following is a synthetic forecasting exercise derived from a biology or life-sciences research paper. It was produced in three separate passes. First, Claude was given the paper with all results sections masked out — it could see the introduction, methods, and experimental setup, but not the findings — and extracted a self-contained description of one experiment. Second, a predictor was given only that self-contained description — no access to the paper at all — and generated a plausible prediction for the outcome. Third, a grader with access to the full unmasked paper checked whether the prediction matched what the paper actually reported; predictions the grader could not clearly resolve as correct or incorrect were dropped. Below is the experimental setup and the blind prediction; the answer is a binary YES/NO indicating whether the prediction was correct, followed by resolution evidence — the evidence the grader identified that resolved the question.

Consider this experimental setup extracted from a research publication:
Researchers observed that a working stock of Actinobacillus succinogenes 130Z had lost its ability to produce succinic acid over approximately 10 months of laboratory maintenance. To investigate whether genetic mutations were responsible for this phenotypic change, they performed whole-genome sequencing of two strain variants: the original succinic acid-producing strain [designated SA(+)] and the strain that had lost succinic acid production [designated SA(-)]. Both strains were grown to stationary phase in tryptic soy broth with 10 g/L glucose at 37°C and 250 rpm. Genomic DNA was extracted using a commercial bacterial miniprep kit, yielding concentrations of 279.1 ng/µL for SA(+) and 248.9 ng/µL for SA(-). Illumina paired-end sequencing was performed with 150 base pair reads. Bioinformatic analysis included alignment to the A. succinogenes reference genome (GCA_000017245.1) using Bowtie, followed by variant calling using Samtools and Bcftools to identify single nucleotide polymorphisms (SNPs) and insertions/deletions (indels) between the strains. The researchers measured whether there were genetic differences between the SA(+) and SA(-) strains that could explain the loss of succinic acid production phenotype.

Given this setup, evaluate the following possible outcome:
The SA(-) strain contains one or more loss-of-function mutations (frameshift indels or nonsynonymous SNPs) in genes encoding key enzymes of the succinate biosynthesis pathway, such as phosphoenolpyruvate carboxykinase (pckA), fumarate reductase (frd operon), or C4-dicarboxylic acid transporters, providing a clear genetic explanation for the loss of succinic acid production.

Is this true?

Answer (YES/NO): NO